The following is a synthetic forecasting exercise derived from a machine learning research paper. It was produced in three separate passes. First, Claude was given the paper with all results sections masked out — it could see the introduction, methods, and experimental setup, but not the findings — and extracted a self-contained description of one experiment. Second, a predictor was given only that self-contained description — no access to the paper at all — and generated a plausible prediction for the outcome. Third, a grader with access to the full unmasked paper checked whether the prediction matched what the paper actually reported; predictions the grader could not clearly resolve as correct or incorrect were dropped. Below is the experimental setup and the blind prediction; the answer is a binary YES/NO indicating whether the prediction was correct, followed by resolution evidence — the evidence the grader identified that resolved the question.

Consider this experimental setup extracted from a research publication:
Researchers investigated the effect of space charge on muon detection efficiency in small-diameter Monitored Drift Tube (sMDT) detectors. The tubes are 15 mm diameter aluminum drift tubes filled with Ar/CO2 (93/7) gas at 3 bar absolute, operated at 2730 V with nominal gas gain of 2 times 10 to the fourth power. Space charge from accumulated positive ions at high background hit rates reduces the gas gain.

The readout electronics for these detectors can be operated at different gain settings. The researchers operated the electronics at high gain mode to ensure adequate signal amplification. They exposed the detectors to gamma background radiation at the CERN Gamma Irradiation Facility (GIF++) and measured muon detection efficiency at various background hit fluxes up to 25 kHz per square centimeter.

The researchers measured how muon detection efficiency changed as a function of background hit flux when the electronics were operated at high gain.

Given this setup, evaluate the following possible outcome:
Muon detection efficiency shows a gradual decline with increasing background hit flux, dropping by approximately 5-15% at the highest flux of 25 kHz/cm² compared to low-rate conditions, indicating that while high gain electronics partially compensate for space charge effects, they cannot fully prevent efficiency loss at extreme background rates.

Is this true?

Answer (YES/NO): NO